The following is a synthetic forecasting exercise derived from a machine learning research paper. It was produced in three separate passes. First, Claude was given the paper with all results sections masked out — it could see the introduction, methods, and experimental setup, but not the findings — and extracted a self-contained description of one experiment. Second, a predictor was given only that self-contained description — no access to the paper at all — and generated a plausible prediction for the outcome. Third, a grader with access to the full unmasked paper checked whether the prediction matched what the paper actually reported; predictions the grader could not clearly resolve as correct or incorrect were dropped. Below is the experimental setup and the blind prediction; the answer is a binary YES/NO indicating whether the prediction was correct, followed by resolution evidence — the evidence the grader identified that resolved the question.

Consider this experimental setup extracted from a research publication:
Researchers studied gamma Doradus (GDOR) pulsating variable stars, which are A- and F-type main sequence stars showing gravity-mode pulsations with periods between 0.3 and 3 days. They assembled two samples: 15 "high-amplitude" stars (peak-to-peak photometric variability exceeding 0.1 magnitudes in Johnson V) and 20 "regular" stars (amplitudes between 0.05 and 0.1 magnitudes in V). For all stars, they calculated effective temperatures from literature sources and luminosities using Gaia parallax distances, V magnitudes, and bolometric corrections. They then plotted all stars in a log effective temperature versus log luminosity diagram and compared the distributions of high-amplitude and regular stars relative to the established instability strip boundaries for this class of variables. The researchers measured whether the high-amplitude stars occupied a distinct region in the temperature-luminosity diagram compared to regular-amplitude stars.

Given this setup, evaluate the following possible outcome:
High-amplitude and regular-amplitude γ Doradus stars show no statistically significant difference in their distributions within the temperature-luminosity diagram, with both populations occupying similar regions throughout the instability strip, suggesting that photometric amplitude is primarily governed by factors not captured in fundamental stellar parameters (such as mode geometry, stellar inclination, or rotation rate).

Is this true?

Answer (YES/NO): YES